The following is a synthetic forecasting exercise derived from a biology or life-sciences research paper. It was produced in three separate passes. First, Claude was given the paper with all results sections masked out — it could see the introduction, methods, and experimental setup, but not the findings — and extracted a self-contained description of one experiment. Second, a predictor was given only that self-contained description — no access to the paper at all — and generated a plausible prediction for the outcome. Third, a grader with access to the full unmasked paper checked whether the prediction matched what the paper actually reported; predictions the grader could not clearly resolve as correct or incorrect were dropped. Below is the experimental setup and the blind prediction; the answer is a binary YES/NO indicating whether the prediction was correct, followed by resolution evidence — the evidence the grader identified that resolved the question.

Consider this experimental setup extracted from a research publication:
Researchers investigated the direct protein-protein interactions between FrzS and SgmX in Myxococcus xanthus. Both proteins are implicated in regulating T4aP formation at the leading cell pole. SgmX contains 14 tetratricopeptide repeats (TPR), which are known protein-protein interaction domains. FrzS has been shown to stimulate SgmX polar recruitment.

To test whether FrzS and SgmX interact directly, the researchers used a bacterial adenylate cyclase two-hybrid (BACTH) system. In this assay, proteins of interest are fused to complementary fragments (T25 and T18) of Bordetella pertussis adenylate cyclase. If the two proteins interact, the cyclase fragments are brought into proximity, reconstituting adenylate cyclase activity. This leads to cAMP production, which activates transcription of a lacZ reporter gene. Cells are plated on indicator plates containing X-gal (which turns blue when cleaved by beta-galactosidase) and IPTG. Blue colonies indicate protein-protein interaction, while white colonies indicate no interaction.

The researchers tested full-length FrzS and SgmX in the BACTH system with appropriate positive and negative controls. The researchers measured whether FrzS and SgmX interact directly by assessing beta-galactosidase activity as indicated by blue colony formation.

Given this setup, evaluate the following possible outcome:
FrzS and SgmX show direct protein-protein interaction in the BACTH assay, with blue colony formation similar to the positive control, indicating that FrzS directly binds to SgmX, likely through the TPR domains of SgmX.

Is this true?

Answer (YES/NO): YES